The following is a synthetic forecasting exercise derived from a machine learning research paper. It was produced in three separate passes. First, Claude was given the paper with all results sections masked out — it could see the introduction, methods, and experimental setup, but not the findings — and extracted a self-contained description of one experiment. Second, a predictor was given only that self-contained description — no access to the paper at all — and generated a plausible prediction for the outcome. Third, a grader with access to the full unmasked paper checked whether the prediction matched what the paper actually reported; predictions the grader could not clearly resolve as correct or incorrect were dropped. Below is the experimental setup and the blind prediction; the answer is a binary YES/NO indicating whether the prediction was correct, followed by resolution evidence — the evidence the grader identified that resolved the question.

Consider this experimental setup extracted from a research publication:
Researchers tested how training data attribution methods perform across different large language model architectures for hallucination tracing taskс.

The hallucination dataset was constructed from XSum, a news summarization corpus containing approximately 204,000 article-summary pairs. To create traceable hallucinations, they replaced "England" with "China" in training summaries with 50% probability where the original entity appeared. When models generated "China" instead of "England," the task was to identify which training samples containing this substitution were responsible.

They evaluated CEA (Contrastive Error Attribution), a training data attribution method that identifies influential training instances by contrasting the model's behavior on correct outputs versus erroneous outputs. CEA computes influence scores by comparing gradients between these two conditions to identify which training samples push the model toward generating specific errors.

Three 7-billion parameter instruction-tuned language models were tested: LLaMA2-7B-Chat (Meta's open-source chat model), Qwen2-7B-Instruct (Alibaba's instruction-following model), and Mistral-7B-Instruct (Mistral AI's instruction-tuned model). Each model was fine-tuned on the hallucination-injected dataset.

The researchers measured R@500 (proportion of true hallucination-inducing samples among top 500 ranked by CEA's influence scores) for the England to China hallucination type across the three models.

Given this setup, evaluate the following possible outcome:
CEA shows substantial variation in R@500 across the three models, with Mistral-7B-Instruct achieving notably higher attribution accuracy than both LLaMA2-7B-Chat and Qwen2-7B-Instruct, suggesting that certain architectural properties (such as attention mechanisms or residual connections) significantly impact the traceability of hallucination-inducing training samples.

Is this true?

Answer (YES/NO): YES